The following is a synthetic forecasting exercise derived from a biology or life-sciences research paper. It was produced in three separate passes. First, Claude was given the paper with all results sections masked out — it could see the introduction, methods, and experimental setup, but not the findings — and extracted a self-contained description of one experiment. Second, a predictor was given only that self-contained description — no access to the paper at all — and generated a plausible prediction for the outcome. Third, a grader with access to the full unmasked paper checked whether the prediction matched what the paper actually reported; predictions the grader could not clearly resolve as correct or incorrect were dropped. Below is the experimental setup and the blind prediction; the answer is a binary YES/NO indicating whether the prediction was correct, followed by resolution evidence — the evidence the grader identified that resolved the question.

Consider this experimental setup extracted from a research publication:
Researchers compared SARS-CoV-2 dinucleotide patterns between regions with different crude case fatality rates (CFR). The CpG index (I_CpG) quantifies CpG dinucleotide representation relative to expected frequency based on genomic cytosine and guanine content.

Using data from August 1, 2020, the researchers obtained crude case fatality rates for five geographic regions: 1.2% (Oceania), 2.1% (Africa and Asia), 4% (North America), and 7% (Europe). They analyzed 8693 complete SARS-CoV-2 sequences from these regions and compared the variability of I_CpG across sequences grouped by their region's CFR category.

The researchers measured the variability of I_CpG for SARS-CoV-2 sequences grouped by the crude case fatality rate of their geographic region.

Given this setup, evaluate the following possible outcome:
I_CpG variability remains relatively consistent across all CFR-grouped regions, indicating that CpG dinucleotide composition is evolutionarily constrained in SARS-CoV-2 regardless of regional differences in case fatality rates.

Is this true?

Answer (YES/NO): NO